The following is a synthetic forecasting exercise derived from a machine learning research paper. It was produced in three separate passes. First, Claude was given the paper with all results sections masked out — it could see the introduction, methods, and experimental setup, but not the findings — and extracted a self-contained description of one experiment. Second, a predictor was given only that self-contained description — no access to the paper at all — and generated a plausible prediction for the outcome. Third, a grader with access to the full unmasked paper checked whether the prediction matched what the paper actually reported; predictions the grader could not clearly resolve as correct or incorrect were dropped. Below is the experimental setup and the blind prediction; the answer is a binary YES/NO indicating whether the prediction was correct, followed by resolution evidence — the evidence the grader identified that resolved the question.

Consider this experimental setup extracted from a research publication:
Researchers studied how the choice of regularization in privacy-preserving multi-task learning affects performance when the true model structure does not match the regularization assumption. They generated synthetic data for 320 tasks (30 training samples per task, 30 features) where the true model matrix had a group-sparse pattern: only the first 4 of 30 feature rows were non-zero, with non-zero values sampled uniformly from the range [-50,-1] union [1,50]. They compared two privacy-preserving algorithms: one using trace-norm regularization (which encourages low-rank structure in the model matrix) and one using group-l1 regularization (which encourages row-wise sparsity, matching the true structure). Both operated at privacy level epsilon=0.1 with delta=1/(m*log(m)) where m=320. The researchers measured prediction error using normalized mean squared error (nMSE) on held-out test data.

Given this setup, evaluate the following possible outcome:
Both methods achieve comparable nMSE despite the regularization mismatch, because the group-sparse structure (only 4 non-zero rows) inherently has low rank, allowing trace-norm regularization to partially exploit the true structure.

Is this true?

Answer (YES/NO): YES